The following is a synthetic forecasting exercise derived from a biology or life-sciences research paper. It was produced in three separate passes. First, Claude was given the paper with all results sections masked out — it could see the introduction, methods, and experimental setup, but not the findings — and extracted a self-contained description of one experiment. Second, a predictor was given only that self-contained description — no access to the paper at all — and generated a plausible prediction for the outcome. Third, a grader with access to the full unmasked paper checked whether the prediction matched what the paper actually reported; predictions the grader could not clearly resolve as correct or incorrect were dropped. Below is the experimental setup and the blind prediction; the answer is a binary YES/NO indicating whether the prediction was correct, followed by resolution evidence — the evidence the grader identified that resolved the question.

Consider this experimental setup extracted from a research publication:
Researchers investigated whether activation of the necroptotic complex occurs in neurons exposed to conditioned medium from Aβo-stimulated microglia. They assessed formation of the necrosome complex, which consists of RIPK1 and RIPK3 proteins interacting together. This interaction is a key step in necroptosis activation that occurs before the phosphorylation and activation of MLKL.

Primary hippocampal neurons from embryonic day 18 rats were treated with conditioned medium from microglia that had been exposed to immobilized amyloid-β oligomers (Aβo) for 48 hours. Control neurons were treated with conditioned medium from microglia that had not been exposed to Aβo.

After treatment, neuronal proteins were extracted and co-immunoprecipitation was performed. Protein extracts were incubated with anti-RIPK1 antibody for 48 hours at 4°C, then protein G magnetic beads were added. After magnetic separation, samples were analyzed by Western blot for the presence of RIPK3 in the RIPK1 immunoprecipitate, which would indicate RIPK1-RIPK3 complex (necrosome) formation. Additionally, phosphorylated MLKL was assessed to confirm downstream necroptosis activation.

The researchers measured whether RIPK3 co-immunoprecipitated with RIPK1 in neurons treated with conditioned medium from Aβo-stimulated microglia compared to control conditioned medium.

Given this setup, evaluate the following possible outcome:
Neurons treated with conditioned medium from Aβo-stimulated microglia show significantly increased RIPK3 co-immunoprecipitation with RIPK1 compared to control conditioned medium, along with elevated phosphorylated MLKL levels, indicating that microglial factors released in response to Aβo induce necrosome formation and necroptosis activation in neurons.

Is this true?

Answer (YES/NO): NO